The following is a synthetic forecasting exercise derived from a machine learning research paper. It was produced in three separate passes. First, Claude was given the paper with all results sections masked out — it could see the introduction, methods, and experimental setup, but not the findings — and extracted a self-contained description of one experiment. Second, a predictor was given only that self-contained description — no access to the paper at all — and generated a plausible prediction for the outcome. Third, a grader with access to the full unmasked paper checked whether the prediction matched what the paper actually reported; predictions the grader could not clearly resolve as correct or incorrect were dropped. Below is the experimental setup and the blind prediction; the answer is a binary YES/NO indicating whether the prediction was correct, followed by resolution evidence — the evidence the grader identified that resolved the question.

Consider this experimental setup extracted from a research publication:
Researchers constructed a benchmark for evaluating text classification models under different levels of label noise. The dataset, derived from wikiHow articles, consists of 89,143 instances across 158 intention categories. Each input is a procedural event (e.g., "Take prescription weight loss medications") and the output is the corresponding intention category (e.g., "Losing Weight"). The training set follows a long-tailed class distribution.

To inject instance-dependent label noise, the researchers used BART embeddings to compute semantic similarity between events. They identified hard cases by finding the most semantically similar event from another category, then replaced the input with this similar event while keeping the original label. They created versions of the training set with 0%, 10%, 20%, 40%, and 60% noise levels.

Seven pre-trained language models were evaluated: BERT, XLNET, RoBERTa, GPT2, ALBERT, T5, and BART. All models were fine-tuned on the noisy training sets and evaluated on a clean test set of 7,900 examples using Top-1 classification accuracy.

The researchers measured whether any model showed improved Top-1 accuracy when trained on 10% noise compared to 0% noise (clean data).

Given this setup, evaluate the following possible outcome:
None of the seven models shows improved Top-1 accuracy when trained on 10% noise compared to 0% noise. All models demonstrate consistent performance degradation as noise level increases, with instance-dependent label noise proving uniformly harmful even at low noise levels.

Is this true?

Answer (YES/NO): NO